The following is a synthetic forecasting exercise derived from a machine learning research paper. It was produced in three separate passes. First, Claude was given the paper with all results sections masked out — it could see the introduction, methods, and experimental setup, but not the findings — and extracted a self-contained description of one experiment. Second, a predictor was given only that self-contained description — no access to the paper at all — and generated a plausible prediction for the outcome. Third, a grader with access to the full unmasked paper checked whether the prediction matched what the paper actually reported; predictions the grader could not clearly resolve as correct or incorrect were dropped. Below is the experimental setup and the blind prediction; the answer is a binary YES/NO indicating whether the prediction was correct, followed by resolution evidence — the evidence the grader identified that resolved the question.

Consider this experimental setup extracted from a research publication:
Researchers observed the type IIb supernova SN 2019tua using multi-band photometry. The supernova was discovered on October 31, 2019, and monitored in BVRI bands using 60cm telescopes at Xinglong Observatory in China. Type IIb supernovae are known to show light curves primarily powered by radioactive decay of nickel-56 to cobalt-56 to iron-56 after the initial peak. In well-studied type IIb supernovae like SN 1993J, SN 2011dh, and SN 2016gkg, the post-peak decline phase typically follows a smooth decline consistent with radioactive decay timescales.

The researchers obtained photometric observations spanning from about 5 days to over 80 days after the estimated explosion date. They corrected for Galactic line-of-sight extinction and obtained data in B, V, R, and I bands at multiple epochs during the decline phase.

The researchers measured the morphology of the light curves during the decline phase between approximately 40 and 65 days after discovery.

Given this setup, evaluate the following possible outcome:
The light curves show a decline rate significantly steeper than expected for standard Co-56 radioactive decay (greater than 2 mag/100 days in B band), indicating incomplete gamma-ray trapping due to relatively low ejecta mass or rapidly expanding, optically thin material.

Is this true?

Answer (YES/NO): NO